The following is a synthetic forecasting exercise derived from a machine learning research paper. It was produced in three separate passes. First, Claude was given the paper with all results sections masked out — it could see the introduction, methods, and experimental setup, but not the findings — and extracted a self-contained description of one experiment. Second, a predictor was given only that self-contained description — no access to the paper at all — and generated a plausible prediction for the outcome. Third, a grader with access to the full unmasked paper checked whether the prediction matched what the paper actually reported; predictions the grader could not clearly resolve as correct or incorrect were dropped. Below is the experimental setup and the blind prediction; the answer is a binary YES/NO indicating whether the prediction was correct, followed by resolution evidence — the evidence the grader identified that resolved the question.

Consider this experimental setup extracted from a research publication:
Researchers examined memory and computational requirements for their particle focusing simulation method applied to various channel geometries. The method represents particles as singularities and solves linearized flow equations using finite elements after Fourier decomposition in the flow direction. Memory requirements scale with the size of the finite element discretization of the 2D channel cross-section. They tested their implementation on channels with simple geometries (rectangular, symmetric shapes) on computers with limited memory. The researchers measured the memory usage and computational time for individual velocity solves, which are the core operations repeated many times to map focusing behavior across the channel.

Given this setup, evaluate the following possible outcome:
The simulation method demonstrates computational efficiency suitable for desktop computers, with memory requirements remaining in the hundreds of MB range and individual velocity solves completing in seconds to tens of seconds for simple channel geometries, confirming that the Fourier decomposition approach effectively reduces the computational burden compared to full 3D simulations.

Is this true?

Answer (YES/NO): YES